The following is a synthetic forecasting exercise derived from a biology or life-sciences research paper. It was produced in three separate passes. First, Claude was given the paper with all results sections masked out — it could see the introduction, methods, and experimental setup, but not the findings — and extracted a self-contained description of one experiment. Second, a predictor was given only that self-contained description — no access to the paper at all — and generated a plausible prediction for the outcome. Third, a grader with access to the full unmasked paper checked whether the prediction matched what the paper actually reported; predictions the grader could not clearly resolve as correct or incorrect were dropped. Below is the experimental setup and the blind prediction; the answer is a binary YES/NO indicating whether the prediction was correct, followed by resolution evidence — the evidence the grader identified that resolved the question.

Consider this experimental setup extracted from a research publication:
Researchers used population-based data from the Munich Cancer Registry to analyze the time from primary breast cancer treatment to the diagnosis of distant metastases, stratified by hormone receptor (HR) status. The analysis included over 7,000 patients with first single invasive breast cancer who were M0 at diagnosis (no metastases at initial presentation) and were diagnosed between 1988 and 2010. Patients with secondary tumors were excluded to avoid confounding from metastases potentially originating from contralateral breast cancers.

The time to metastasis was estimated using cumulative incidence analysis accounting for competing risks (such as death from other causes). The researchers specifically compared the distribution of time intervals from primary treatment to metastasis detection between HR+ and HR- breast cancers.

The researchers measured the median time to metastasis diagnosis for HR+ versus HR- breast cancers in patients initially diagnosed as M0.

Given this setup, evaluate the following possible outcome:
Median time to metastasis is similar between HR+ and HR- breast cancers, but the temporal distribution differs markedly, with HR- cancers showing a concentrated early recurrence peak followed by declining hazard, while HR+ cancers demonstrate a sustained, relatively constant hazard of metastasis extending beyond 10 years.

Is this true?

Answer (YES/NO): NO